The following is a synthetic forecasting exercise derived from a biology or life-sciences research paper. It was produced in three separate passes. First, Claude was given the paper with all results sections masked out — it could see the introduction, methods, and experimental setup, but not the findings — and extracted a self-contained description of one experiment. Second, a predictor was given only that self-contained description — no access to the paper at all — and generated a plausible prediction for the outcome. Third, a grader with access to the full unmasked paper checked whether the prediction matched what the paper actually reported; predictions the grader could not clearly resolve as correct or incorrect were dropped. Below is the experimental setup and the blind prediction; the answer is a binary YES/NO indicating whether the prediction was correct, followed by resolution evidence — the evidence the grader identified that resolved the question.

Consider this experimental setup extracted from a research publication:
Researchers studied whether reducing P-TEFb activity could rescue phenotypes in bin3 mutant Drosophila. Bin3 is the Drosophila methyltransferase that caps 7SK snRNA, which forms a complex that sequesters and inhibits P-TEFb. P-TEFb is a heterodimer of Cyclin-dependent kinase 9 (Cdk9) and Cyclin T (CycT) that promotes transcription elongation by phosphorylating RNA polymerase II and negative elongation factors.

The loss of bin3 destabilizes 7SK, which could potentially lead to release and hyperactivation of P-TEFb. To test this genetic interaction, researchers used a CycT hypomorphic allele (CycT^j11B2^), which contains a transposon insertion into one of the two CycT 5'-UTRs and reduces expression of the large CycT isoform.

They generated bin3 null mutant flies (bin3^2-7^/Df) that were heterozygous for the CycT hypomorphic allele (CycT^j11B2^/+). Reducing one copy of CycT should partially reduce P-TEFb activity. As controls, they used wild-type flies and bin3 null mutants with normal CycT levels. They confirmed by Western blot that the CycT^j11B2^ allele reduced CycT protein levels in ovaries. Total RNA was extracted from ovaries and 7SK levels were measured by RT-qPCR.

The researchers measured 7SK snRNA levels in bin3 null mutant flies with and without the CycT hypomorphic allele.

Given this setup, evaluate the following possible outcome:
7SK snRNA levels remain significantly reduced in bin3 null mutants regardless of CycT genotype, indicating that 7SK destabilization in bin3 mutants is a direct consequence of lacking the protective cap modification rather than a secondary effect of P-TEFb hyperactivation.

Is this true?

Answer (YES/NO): YES